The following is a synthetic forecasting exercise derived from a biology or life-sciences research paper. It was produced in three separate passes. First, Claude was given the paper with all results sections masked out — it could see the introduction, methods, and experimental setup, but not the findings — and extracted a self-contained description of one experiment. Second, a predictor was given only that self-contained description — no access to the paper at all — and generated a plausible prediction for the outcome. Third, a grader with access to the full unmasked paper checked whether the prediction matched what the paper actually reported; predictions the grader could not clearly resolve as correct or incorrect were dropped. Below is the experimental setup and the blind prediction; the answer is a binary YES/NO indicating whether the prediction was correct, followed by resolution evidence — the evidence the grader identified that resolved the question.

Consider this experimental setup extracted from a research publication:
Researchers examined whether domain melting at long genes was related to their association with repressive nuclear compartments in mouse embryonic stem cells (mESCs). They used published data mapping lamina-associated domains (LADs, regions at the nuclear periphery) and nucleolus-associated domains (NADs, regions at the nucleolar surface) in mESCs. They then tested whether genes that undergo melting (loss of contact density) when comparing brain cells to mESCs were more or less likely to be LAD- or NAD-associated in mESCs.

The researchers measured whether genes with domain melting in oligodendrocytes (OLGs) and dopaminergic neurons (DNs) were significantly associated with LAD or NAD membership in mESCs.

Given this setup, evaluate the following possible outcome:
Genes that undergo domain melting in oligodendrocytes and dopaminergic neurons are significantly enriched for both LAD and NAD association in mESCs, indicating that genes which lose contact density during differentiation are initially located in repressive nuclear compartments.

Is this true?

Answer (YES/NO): NO